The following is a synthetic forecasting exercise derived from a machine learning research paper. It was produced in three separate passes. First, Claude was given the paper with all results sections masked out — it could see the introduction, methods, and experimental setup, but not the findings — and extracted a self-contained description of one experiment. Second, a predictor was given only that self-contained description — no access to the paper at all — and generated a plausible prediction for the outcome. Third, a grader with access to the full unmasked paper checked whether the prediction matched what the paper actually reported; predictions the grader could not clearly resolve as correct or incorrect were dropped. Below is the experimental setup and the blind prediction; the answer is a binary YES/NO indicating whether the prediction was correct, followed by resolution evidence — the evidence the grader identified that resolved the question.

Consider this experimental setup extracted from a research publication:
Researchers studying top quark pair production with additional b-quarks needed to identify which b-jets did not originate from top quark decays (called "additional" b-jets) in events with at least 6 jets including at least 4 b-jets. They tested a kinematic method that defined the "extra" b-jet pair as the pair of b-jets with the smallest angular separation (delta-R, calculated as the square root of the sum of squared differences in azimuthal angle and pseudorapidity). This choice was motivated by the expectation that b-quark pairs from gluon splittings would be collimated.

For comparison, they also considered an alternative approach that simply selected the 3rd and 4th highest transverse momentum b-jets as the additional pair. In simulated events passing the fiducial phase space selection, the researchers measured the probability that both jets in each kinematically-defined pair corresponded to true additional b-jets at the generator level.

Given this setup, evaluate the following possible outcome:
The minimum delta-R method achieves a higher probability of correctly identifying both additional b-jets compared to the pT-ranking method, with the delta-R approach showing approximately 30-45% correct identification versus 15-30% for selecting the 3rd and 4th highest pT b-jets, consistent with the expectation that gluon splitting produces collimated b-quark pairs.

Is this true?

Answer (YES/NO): NO